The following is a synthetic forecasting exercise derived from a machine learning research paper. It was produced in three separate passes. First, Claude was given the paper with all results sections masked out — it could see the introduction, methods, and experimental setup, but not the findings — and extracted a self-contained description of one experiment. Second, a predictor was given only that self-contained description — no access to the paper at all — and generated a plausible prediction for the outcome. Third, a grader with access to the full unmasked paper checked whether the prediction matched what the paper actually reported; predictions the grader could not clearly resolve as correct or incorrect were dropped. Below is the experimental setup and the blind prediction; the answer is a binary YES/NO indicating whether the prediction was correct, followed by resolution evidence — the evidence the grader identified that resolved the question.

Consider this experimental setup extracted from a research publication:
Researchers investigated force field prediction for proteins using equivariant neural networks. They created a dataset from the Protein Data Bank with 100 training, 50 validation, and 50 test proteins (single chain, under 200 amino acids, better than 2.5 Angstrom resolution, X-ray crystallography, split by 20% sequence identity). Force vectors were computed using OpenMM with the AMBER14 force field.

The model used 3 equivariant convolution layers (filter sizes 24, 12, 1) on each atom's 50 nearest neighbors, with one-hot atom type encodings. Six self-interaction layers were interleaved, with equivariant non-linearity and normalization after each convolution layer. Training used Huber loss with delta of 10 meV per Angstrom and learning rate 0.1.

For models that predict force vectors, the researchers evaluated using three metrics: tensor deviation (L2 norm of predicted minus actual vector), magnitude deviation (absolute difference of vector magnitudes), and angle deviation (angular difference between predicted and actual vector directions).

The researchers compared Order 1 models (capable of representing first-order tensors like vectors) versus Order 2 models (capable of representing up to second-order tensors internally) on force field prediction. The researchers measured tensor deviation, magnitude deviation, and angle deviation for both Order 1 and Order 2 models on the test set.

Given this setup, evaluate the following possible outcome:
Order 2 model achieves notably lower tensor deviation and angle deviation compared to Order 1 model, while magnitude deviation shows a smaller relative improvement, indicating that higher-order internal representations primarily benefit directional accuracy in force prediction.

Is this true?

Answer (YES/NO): NO